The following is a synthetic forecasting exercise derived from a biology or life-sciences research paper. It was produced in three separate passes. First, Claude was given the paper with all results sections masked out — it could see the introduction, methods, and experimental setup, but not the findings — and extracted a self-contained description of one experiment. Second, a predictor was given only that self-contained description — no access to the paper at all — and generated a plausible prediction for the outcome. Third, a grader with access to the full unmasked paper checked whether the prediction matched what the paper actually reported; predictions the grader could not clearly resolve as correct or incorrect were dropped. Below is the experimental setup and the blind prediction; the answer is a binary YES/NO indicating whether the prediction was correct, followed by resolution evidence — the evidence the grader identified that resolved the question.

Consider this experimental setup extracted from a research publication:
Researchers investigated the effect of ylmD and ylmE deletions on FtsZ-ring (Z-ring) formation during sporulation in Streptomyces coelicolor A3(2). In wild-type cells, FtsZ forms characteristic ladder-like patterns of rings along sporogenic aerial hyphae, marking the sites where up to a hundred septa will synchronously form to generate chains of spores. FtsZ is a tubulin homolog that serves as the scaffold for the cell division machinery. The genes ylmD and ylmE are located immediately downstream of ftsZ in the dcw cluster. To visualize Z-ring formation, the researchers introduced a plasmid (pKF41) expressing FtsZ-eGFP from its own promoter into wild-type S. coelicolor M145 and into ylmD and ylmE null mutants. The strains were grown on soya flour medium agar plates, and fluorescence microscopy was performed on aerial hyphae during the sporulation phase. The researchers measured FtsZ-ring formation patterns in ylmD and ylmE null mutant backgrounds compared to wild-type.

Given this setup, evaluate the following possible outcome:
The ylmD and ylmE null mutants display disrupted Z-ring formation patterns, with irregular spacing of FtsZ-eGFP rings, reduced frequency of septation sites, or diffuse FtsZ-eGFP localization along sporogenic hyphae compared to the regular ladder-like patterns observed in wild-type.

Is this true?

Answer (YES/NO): YES